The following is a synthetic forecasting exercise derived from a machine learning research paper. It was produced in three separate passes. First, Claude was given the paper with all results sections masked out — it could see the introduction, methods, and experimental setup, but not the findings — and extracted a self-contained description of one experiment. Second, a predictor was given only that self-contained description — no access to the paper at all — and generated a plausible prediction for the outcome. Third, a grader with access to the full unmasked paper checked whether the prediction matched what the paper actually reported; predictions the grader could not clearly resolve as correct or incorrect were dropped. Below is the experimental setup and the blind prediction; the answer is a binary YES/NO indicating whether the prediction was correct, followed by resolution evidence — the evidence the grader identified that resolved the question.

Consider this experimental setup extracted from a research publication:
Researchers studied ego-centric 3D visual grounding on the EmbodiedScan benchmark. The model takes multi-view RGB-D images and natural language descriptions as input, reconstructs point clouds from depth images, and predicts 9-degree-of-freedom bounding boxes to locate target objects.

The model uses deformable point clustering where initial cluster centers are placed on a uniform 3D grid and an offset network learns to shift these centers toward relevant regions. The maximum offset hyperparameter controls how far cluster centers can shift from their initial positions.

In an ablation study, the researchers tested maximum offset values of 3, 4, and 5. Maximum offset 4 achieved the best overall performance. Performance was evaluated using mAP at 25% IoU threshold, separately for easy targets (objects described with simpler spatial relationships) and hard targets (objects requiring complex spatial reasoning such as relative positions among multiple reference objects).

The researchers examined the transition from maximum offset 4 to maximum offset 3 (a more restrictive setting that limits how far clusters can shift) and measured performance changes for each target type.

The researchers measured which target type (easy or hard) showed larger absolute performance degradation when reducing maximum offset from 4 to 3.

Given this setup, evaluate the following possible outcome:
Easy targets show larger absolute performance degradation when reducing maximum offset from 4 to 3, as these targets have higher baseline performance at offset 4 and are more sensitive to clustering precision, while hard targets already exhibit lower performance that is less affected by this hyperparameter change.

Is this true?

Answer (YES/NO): NO